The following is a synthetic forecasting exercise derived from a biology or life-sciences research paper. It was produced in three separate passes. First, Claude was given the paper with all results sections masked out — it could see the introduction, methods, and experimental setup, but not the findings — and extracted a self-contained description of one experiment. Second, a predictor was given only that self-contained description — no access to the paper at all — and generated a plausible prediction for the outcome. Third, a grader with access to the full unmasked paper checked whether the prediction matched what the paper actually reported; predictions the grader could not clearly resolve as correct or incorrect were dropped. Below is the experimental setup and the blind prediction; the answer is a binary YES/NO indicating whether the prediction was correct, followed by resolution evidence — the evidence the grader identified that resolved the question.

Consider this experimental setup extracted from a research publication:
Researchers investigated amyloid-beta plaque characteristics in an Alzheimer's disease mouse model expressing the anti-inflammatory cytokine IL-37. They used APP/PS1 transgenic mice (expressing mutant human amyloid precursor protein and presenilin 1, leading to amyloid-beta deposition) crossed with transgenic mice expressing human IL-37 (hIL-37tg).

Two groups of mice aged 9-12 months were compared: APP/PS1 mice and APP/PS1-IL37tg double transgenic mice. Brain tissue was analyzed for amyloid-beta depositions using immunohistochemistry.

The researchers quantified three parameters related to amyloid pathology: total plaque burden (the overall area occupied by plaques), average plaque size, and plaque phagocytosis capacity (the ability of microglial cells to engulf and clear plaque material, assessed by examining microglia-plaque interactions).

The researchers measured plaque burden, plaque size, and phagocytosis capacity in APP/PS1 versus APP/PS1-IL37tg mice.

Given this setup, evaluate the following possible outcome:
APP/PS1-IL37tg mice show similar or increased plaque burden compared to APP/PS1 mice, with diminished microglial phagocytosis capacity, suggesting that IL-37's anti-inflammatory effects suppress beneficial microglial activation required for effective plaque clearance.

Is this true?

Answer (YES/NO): NO